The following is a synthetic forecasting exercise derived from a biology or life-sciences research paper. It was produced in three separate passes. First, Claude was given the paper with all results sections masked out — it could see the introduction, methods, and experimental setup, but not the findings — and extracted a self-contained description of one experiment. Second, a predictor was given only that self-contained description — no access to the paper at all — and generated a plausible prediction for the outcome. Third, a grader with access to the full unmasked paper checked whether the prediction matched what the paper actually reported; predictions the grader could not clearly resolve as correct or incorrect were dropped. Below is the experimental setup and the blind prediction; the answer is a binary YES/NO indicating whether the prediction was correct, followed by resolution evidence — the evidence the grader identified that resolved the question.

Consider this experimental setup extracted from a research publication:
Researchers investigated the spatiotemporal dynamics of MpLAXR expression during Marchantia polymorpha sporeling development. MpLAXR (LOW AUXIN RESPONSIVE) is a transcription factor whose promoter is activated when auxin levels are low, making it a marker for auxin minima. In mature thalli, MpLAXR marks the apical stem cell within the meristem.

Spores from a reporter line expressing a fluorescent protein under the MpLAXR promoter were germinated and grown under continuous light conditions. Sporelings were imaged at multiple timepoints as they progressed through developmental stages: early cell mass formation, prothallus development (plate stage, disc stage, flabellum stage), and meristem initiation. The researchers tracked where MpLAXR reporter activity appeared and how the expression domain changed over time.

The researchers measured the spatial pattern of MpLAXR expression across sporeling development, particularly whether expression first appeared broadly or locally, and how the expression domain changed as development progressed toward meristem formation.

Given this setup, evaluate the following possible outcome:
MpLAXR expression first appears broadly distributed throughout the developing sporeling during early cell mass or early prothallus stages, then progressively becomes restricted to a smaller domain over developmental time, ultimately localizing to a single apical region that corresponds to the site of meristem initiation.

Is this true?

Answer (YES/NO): NO